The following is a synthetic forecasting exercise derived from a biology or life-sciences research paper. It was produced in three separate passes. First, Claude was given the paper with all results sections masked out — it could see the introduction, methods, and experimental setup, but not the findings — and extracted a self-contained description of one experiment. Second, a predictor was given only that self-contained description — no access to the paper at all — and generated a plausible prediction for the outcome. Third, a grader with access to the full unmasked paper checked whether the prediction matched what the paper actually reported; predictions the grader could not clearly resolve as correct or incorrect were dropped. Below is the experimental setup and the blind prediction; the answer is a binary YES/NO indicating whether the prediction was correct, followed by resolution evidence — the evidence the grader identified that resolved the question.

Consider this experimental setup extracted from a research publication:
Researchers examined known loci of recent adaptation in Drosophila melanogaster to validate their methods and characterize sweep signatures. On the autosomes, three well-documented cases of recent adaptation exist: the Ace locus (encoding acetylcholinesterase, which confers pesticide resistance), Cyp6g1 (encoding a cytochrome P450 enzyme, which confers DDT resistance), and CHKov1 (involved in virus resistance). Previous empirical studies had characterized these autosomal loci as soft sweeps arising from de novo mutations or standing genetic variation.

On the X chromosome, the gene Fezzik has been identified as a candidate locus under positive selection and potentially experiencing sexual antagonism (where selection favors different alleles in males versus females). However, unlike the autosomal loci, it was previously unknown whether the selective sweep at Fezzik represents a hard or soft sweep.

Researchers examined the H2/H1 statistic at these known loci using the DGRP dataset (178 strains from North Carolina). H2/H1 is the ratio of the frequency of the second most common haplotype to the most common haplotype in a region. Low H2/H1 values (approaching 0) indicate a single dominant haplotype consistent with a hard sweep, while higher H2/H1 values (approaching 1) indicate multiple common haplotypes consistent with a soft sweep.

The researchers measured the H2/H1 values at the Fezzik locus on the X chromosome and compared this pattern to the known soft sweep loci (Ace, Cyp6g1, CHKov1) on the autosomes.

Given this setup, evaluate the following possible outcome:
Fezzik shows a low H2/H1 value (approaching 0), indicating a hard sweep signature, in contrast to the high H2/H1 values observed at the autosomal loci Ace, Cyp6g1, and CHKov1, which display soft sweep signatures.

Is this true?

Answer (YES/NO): NO